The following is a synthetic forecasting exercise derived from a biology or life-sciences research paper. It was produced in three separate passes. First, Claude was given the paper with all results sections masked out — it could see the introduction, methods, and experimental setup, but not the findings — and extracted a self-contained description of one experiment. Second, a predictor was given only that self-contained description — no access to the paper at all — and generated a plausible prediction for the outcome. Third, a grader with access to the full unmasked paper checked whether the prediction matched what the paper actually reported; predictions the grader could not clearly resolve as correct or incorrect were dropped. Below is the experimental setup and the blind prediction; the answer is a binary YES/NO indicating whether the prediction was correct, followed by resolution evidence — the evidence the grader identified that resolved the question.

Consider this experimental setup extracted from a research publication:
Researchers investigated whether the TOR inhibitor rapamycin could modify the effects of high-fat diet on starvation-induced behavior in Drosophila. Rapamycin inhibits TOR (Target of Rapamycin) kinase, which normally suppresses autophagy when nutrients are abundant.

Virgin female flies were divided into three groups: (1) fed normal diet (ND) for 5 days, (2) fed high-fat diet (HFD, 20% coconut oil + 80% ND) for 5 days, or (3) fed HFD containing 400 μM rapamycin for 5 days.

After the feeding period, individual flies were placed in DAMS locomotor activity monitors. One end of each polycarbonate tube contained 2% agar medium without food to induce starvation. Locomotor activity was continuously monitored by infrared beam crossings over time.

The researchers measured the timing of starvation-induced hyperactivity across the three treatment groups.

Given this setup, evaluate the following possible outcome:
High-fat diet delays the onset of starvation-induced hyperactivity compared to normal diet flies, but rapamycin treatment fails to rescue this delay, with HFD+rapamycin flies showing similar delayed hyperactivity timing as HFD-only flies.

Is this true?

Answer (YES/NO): NO